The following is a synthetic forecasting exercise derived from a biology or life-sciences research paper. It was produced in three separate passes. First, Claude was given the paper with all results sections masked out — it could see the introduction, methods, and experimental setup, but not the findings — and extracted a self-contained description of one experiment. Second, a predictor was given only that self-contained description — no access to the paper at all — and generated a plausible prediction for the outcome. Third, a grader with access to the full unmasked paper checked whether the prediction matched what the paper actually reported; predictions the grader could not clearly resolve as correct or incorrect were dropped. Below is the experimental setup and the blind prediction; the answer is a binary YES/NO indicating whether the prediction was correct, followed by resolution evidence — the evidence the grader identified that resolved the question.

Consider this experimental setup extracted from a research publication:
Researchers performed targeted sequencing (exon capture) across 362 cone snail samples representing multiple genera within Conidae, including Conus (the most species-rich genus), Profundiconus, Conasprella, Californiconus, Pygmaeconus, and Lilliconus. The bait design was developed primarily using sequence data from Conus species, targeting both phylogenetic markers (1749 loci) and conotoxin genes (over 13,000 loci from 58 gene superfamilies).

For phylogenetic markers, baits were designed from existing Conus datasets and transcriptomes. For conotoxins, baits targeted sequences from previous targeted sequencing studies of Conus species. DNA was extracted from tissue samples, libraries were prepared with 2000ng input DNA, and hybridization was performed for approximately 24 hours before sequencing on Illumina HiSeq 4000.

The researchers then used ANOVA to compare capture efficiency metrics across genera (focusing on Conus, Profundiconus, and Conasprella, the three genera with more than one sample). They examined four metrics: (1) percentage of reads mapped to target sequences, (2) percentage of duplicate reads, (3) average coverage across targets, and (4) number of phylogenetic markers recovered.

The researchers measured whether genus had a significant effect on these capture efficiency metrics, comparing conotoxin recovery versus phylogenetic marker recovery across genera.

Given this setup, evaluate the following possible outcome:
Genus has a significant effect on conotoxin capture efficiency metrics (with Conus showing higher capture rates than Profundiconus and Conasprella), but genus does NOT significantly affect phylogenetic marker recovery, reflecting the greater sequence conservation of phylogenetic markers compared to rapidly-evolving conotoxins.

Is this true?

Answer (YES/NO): YES